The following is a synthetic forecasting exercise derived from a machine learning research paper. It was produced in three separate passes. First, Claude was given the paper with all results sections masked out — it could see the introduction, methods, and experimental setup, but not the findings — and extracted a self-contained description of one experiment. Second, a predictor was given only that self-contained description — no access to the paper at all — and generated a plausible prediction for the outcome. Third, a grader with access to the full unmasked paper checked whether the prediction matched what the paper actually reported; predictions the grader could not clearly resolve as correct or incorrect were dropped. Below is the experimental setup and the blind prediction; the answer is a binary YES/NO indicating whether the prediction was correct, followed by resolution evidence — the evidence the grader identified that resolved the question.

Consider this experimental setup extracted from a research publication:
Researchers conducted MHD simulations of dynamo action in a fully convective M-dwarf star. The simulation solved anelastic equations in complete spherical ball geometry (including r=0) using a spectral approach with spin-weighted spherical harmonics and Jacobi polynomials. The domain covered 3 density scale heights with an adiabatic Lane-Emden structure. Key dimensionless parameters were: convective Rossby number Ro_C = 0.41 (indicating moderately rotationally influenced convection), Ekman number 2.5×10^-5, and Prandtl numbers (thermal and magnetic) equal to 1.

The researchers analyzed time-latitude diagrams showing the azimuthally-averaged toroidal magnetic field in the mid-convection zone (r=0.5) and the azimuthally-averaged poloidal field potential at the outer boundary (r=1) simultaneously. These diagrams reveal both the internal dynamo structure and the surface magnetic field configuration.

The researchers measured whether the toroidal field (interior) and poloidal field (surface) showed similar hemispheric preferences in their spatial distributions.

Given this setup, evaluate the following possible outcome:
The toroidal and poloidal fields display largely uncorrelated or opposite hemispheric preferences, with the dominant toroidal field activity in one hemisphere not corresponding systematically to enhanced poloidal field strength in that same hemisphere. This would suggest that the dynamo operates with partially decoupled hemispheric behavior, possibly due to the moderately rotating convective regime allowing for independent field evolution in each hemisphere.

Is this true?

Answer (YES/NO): NO